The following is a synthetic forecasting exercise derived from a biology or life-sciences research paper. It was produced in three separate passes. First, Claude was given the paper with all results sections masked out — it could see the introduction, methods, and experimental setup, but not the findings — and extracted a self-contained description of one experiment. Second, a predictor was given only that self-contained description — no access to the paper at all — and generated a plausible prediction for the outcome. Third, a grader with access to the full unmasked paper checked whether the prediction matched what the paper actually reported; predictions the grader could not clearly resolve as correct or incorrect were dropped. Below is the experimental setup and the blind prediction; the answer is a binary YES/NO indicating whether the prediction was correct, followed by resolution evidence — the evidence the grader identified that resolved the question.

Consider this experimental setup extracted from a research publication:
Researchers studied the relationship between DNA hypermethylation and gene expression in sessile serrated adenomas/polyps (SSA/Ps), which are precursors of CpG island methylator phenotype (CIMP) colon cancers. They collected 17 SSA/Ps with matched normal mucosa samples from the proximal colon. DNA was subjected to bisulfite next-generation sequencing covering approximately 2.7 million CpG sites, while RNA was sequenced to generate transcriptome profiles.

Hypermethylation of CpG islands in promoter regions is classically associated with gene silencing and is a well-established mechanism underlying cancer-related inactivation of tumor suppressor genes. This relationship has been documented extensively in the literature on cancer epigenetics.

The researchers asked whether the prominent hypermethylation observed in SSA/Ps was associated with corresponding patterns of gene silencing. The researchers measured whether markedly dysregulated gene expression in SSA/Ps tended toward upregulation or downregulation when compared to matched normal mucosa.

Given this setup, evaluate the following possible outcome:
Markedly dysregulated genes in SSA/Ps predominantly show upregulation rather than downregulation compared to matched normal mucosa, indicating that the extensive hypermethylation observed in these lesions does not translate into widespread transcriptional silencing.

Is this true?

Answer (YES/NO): YES